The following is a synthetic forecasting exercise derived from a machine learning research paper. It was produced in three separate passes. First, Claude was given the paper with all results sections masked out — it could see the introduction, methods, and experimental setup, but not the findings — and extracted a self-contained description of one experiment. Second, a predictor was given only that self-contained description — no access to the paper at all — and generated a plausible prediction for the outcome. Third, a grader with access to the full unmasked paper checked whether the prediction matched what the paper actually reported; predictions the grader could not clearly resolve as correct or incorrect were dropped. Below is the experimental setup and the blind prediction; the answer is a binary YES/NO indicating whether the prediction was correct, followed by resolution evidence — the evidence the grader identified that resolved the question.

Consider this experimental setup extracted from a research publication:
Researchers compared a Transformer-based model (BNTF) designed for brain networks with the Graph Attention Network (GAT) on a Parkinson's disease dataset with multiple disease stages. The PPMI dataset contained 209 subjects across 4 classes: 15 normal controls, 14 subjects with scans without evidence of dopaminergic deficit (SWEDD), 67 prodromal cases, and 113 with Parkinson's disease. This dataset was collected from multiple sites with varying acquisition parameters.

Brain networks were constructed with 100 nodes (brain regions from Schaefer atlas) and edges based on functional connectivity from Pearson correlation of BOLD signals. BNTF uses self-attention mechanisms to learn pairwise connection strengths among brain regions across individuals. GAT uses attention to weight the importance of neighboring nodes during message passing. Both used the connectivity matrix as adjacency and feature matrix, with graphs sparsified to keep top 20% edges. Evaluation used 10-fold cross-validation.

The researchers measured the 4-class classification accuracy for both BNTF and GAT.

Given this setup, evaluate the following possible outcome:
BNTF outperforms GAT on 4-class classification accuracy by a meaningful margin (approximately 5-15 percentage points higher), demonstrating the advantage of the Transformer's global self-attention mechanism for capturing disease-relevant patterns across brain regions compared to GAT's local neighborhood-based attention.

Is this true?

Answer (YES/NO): NO